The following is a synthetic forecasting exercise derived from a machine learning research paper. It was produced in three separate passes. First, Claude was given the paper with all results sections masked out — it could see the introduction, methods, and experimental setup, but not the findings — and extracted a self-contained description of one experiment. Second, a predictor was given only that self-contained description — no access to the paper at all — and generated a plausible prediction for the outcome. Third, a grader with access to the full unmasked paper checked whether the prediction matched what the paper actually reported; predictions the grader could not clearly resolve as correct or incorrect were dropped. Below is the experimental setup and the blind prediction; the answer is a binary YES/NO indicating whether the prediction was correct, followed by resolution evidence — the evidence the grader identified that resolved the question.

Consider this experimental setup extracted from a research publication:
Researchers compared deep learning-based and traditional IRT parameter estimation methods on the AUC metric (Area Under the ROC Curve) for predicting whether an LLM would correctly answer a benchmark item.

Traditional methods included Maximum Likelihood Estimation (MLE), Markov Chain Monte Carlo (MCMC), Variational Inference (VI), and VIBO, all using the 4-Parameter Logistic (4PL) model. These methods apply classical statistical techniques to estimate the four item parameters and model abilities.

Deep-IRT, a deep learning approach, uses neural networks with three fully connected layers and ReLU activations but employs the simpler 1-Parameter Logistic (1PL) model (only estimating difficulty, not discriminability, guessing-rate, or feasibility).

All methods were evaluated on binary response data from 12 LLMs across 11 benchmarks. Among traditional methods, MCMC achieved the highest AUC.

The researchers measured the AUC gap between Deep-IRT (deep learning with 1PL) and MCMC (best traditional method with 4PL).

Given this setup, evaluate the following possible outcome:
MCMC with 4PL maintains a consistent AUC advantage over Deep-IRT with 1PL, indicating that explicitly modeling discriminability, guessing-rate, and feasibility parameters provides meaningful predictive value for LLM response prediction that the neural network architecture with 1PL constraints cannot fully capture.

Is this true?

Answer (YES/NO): NO